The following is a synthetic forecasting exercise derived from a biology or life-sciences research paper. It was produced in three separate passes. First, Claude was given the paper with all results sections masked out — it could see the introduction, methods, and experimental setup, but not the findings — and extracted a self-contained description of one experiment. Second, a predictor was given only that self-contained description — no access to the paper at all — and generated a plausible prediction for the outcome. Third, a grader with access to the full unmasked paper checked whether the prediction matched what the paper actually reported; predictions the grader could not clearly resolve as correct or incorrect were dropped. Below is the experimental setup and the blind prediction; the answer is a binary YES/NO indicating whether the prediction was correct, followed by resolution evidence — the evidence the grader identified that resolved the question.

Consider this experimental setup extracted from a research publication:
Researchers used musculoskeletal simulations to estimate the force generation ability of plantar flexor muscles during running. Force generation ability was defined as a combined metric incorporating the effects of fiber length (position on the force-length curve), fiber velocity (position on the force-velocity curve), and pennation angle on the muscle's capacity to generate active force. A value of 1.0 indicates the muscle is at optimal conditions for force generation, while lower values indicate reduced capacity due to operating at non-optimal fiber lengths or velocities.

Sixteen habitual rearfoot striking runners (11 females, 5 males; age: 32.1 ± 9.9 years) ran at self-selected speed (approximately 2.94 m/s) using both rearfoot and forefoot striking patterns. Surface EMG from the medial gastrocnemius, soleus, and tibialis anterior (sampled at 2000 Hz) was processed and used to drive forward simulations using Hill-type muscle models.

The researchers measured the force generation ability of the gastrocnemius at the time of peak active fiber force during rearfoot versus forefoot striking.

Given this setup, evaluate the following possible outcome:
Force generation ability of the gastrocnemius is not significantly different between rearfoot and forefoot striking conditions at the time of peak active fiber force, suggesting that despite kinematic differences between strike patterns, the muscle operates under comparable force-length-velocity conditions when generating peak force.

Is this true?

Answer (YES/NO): NO